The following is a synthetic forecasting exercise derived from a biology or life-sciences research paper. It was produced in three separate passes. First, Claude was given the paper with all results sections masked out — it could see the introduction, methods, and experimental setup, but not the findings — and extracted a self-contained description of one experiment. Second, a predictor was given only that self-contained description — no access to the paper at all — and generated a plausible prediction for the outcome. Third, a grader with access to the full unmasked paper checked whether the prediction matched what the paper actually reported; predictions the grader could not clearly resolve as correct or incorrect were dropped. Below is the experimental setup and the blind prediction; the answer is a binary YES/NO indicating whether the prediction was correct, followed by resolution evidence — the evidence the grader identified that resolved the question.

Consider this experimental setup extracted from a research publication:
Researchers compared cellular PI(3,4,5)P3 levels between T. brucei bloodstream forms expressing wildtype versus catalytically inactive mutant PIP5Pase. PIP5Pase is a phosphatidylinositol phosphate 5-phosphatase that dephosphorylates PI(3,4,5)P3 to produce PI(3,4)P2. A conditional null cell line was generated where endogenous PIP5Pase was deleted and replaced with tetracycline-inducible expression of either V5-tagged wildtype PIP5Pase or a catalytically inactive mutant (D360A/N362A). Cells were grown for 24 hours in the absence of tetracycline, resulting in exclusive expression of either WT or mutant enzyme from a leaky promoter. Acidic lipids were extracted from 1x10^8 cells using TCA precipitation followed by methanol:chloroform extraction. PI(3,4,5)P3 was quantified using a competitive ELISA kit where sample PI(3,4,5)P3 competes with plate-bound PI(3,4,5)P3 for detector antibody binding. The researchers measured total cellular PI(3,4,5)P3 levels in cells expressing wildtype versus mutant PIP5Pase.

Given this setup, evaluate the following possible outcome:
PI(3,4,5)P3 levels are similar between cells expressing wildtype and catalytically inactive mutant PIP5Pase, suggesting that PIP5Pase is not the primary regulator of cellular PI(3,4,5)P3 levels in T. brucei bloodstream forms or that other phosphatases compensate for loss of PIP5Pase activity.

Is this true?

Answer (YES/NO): YES